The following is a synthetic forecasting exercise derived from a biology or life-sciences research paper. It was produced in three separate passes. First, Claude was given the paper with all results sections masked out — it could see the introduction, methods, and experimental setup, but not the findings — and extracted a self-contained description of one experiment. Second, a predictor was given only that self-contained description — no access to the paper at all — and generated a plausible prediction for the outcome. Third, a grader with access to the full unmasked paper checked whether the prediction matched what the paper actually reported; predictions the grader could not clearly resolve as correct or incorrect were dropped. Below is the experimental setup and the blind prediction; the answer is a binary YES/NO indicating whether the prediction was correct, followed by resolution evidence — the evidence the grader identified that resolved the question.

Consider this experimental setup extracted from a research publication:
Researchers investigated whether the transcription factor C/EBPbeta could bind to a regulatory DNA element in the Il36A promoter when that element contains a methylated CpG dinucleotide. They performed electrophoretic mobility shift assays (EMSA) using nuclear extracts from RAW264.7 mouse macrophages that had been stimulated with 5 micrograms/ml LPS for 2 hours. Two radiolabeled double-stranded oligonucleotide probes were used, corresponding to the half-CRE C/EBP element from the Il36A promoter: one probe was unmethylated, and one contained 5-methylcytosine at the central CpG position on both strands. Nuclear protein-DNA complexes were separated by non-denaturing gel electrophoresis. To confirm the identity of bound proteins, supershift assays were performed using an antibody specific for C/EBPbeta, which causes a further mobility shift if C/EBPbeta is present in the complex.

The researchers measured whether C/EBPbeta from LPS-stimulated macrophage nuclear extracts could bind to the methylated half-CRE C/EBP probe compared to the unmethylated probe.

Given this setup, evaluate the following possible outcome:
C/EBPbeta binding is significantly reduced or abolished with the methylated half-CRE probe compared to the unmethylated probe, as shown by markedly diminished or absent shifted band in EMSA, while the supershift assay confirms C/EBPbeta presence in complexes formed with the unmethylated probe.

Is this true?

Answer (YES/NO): NO